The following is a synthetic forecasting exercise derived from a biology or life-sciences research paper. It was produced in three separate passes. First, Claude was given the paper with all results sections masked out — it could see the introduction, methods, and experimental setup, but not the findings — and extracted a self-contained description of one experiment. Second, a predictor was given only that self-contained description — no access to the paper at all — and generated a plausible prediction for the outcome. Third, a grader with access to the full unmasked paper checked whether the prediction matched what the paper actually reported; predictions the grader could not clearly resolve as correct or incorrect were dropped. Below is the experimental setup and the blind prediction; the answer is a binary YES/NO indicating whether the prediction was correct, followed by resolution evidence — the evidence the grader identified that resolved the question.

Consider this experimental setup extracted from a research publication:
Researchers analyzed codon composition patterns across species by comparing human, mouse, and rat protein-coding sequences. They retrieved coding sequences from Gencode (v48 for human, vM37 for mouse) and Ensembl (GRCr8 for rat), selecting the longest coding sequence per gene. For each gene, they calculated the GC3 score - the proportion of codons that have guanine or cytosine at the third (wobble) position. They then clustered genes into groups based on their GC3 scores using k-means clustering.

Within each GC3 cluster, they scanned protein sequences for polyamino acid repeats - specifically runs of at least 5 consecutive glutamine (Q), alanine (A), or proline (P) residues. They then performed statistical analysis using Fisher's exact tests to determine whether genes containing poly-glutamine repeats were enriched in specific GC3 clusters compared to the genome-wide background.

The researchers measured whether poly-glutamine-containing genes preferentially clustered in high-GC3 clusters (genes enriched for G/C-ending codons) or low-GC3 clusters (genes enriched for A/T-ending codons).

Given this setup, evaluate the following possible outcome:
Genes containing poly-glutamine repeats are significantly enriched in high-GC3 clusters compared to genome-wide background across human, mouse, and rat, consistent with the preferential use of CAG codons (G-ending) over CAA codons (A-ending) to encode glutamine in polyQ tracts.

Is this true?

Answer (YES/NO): NO